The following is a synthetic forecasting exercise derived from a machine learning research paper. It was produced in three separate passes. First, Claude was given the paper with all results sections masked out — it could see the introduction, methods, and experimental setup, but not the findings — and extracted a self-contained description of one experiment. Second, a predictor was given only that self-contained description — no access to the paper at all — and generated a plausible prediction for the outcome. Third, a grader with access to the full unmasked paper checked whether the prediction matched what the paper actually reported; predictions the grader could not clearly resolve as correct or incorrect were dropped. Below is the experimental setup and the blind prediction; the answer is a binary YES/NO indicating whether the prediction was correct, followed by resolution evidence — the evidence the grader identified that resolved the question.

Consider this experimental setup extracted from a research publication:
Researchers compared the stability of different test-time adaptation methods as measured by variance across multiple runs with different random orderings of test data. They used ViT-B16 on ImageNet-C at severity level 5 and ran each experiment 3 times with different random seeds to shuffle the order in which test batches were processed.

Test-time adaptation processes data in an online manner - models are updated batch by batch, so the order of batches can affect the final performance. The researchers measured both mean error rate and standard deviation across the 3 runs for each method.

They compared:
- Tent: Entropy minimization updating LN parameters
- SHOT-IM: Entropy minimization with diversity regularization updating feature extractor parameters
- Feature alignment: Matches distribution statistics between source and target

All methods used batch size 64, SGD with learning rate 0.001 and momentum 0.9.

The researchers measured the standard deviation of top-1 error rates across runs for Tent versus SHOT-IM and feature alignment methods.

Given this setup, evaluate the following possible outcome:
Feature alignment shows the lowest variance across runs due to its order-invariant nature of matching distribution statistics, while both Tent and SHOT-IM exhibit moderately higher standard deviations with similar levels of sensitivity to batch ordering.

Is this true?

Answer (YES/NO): NO